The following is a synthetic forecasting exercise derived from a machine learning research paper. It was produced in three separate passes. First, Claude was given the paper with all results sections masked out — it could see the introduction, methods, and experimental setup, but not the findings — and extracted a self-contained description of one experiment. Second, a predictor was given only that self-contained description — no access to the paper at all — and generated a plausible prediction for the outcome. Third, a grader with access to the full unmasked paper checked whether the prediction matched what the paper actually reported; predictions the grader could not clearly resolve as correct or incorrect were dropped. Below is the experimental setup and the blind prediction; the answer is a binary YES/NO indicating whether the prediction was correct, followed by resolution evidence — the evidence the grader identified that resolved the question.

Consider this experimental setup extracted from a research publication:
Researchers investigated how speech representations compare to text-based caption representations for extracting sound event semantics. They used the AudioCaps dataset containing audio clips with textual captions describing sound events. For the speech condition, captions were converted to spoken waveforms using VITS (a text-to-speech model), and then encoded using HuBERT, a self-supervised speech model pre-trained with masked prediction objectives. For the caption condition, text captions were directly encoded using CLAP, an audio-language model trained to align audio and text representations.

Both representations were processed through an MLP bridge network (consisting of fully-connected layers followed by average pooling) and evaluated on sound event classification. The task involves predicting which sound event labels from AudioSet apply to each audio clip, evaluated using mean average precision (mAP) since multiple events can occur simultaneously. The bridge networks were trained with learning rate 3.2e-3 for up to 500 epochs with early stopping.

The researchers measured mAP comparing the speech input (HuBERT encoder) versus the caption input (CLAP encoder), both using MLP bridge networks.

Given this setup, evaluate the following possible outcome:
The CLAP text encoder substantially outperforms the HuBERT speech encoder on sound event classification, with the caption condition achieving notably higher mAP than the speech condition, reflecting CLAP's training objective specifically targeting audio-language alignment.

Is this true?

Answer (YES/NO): NO